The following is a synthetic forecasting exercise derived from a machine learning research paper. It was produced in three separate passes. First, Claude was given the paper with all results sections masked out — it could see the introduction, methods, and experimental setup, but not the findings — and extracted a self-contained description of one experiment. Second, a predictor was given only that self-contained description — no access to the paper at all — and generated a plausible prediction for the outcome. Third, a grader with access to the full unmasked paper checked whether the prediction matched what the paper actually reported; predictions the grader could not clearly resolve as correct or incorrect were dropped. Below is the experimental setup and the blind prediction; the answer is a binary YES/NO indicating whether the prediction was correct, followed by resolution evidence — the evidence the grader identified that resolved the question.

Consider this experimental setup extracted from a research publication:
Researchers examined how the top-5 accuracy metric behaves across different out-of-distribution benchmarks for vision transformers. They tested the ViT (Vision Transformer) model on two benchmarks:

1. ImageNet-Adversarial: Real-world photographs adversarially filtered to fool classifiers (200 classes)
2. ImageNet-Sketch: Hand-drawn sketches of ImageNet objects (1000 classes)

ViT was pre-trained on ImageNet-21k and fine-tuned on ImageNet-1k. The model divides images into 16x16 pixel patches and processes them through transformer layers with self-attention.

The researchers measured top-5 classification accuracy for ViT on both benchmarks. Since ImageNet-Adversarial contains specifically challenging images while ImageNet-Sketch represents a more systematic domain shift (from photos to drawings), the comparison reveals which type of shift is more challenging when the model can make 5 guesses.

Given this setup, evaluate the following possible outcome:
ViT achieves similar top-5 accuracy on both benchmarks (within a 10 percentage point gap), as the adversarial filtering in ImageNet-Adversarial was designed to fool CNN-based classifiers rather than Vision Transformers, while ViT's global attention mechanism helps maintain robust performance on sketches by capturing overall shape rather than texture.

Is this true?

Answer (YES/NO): NO